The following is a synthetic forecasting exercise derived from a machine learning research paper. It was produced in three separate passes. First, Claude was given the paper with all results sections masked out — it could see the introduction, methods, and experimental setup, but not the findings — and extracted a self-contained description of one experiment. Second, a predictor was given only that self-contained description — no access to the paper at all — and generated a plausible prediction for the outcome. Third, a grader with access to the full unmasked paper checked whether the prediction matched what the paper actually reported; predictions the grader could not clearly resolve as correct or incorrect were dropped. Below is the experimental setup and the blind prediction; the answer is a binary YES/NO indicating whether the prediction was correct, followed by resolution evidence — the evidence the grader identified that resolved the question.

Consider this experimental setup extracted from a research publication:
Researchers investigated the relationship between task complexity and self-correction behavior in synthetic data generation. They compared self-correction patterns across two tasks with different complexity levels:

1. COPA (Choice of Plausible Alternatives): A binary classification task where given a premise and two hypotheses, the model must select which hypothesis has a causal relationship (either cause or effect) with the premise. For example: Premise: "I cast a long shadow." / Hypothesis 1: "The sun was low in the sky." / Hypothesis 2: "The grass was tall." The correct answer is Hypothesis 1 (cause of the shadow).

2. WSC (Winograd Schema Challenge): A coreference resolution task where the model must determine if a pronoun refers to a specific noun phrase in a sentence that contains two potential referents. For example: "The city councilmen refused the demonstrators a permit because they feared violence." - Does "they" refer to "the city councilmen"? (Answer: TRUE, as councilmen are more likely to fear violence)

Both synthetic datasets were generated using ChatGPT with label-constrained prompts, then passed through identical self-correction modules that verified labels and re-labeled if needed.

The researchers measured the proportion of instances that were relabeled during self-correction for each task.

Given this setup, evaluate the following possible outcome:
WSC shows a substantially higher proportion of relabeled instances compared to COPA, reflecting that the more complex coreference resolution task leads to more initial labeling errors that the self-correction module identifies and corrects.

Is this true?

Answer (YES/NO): YES